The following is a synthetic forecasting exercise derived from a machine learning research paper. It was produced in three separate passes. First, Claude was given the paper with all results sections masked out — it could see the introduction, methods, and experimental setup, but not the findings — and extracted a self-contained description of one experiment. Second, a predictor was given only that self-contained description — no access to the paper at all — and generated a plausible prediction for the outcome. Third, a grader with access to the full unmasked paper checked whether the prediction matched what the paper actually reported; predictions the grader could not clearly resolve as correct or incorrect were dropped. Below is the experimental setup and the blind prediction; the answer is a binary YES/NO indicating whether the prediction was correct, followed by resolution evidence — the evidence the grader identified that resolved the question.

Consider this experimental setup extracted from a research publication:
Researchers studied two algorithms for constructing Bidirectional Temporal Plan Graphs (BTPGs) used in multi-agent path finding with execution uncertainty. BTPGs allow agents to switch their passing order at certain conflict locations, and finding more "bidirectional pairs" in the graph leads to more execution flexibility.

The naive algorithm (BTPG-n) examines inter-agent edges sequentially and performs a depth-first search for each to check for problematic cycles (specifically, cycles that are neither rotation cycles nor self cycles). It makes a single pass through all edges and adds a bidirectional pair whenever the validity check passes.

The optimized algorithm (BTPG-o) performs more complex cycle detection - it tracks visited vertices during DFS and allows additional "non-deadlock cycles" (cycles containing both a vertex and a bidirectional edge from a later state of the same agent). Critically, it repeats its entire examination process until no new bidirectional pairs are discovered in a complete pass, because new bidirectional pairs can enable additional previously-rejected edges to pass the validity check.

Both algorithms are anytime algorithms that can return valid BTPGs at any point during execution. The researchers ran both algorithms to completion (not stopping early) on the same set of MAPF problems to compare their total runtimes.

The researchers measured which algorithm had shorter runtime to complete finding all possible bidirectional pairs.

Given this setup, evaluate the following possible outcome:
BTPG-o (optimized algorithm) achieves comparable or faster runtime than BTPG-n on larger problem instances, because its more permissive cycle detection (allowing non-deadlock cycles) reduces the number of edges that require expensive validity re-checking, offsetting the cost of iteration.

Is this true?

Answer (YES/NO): NO